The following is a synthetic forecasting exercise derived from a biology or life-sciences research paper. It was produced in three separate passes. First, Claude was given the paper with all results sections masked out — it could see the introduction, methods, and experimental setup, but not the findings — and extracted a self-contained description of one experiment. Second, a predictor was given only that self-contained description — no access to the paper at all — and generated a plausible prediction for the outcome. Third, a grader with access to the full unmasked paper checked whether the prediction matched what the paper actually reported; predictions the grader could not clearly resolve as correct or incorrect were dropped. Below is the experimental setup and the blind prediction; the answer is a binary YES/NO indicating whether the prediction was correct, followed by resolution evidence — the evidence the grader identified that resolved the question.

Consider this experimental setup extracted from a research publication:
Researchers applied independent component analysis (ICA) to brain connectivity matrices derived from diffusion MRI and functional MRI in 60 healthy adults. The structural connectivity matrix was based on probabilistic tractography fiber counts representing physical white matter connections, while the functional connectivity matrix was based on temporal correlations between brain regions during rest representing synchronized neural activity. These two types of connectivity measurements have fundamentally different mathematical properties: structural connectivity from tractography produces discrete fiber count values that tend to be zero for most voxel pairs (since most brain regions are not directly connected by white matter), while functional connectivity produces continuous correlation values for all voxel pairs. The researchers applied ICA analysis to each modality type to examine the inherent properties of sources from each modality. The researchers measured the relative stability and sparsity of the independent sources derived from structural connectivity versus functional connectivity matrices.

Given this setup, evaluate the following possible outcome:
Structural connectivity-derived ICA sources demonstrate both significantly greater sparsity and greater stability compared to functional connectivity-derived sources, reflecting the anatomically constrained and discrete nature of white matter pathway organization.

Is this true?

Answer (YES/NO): YES